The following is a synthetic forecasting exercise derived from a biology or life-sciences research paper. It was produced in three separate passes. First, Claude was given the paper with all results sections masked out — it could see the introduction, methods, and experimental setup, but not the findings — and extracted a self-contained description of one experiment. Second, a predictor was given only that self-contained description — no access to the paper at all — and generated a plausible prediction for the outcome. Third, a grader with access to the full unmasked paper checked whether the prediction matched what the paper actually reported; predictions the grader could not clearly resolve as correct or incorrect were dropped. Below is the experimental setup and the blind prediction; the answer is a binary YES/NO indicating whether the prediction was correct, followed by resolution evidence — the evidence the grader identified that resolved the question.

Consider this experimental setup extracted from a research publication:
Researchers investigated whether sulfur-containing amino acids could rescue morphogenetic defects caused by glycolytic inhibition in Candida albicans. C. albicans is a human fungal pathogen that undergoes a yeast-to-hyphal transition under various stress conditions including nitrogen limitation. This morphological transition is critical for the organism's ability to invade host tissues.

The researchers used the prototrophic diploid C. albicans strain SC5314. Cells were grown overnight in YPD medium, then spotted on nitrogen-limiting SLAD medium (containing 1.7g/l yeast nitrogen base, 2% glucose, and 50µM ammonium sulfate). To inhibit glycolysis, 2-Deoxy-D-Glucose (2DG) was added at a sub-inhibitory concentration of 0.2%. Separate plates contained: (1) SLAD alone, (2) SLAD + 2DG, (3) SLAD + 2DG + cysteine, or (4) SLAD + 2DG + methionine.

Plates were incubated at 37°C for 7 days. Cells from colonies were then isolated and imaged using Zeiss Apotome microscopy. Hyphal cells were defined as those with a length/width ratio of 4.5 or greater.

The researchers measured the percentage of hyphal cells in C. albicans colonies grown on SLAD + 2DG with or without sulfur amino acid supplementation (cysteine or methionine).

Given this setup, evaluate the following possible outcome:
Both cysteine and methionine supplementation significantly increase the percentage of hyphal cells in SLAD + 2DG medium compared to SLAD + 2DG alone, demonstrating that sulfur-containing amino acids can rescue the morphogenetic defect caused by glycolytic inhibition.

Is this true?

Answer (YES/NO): YES